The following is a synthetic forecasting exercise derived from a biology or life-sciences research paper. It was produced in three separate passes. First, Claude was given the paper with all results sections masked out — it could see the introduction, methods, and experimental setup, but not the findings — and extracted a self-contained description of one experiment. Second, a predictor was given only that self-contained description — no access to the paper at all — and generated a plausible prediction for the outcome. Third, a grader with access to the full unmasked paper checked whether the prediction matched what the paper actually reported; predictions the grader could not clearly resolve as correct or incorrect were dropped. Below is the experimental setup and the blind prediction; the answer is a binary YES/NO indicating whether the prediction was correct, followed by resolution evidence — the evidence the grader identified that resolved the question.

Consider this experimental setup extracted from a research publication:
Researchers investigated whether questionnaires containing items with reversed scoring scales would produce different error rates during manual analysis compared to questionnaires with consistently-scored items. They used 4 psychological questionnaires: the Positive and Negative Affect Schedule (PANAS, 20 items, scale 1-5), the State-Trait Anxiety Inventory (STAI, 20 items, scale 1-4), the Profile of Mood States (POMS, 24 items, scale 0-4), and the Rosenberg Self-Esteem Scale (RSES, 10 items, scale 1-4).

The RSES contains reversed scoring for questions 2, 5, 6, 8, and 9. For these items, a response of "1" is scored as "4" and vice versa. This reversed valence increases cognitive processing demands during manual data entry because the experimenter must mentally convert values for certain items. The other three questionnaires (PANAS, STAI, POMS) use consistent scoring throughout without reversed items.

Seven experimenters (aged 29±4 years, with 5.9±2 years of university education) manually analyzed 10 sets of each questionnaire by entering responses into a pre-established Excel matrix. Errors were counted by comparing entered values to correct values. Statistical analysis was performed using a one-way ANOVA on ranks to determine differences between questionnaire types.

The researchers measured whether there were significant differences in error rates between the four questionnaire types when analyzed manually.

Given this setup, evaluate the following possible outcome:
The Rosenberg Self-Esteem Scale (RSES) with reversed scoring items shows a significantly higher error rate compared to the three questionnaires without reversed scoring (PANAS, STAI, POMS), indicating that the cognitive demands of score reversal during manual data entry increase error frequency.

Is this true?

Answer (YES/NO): NO